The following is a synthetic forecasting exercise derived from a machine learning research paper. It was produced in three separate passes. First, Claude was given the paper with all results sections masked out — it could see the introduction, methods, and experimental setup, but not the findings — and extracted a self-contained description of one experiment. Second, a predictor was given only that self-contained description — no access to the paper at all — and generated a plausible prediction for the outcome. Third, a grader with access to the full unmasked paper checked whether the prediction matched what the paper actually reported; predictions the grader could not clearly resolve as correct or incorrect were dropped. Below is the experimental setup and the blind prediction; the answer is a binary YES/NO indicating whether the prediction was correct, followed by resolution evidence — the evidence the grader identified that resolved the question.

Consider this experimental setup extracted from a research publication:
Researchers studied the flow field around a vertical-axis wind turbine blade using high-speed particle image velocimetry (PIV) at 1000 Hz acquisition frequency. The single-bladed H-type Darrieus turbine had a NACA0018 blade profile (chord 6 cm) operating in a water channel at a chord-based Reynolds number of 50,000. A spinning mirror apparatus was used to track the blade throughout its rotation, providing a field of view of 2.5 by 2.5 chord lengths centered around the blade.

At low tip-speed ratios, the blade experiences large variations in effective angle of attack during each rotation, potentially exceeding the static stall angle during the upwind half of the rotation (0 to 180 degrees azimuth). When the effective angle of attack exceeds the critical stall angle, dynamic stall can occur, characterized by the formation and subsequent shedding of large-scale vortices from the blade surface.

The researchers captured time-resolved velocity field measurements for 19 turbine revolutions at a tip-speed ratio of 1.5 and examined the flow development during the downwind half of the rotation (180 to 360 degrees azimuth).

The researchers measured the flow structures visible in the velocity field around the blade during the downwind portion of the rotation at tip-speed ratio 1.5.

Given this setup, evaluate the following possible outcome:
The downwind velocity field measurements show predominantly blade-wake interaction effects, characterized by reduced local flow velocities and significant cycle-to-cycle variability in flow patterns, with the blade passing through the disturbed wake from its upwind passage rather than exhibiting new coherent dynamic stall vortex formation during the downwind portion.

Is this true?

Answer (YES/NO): NO